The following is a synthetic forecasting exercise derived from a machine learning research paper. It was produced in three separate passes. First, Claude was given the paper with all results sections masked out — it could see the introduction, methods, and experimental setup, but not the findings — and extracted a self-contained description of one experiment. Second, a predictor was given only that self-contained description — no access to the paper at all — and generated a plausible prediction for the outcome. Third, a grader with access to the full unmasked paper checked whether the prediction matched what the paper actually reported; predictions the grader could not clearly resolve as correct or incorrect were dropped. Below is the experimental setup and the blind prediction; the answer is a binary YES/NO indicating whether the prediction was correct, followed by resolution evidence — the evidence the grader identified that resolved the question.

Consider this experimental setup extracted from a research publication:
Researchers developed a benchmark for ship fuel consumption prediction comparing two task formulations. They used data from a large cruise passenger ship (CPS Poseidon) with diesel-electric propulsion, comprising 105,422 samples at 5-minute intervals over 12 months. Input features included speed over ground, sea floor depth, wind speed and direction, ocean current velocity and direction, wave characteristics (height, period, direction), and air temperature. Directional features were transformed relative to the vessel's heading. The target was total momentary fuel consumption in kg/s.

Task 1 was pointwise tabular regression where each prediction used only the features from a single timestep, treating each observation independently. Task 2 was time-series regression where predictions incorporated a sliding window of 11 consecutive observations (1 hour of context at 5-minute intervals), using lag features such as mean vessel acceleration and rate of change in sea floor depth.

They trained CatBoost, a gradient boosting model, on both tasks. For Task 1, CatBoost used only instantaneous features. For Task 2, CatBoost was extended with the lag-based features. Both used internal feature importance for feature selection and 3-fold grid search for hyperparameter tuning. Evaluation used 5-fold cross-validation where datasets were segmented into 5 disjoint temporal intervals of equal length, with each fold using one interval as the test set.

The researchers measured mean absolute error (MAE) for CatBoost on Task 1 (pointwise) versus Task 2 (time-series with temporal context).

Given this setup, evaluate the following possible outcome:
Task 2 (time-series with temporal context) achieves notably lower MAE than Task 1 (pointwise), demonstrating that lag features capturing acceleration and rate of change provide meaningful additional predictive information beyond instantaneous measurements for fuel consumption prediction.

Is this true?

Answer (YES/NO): NO